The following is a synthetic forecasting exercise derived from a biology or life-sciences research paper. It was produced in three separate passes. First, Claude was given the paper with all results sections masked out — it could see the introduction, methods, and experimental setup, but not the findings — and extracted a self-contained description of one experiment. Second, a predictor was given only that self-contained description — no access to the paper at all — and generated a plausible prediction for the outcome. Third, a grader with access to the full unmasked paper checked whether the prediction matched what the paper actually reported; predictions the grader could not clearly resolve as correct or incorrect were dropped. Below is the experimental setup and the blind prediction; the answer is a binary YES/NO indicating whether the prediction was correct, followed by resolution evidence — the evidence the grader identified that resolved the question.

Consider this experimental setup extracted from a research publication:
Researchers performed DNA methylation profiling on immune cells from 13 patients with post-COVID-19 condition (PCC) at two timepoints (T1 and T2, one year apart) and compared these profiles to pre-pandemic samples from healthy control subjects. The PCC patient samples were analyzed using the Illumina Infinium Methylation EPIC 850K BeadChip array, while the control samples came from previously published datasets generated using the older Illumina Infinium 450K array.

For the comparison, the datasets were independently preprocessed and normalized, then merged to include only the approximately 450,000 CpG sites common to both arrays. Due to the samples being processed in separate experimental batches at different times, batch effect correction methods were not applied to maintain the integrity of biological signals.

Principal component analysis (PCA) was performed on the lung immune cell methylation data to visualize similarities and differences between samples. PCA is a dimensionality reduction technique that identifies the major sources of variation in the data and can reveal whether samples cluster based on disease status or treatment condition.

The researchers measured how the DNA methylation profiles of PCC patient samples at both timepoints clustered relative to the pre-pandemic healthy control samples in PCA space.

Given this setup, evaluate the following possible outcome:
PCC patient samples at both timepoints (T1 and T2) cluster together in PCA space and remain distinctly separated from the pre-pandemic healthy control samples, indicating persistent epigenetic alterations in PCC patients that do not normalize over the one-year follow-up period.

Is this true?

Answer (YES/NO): NO